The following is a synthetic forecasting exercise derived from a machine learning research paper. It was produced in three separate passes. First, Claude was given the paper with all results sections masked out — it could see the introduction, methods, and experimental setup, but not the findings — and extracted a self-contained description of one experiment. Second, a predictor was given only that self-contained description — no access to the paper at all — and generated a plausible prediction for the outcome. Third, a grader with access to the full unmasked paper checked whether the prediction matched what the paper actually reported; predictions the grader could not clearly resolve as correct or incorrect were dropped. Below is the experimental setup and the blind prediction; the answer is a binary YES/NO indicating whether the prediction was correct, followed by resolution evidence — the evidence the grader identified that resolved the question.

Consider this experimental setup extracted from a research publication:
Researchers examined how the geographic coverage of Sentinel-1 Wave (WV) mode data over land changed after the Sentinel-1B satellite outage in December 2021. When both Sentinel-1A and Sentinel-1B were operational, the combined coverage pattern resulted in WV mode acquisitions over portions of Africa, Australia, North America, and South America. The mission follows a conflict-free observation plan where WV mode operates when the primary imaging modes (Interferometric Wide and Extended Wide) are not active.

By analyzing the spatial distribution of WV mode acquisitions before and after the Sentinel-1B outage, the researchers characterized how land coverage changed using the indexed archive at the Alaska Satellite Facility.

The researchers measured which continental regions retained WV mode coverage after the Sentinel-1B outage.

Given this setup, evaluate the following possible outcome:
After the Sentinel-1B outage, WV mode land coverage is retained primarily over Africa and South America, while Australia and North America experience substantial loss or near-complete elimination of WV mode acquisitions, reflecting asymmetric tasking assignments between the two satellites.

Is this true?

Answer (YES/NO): NO